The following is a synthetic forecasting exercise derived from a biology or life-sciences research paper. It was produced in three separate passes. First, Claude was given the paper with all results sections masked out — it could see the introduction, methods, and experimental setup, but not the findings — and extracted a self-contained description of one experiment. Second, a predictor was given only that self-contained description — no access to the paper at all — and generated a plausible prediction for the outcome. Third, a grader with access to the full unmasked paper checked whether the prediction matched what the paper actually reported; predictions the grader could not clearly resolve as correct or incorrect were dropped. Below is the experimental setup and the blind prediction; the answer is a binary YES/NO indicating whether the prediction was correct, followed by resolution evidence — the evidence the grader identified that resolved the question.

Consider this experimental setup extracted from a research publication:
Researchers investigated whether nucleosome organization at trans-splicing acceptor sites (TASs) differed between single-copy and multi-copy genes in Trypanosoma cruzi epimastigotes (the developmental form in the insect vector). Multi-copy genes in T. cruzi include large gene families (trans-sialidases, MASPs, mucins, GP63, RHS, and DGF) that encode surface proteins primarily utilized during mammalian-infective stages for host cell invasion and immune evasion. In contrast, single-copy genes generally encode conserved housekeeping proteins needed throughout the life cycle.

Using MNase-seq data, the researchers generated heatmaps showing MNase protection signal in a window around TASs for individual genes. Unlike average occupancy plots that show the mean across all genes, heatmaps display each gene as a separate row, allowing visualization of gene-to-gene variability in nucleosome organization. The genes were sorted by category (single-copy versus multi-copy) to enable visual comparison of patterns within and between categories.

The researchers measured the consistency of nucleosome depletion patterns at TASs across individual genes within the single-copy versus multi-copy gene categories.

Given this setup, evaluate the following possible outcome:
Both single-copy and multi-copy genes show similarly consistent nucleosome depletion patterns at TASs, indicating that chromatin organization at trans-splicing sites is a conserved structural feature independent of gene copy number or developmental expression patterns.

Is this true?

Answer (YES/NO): NO